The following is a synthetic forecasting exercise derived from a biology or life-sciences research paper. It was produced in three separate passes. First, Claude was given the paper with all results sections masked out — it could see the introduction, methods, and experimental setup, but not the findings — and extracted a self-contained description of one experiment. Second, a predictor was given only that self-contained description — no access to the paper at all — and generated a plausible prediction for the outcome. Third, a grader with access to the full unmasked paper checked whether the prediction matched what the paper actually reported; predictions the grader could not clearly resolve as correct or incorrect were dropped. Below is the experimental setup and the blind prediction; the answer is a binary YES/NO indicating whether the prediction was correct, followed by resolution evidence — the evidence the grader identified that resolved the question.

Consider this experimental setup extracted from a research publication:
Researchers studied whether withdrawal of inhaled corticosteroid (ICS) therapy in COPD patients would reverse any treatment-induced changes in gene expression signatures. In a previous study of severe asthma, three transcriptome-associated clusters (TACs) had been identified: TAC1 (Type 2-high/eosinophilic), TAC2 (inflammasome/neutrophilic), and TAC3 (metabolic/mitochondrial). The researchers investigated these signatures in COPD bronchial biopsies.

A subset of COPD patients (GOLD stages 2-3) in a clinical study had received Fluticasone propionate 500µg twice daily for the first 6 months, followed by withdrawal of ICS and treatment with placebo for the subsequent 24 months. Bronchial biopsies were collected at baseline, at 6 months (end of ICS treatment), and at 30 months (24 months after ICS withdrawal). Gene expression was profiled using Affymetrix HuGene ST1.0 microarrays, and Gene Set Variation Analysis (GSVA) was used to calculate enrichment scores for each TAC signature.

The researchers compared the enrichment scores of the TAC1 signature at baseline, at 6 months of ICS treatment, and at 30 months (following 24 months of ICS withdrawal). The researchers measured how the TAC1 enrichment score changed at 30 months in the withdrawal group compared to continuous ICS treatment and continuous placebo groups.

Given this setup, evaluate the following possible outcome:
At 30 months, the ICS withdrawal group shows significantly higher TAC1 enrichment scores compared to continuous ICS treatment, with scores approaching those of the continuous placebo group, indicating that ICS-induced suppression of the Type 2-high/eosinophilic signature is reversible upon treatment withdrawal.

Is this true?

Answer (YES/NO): NO